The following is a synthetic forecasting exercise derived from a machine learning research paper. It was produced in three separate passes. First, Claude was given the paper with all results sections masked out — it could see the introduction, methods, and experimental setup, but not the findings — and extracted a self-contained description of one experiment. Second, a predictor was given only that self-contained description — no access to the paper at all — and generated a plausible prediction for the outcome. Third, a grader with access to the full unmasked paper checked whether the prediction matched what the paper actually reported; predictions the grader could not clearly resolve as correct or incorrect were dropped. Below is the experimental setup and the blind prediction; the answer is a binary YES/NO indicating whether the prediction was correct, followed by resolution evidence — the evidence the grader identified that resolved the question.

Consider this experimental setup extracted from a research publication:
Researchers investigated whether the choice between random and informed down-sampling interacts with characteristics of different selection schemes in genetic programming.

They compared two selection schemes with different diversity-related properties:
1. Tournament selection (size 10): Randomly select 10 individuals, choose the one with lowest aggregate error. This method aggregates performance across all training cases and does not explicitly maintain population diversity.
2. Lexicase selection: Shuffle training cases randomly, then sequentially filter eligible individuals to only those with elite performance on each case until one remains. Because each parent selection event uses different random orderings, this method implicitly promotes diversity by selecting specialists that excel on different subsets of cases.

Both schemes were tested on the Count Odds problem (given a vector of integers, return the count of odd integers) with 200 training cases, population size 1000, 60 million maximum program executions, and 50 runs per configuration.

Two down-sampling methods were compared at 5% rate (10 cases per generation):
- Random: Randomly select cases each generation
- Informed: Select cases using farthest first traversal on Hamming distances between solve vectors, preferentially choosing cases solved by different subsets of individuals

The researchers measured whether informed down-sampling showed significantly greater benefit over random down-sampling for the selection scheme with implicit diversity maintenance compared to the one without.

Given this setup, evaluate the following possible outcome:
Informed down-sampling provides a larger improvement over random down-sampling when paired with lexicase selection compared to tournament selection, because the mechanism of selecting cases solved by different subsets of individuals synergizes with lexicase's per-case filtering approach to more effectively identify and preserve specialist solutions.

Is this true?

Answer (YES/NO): YES